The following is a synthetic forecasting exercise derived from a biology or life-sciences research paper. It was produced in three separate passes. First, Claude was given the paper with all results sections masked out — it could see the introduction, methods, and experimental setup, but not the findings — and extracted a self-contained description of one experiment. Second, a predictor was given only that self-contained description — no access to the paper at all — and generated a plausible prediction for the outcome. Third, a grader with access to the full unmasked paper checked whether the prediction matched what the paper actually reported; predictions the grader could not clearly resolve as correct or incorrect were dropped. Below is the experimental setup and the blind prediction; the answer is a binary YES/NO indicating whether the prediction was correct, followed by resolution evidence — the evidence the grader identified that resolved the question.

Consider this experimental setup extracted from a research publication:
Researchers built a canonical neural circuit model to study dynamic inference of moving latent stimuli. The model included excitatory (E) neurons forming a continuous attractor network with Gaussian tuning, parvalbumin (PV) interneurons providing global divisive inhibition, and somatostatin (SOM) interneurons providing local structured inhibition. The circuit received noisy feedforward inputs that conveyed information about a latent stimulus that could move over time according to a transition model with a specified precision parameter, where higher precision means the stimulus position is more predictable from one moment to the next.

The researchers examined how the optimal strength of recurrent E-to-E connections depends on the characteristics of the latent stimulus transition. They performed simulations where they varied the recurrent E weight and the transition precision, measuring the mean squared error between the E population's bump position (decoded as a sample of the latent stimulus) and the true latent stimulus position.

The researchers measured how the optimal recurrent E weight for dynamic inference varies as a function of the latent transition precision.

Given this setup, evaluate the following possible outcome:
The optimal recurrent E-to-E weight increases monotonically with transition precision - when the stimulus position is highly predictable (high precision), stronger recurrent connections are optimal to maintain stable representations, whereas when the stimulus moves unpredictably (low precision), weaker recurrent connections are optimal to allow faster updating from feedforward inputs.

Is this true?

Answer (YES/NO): YES